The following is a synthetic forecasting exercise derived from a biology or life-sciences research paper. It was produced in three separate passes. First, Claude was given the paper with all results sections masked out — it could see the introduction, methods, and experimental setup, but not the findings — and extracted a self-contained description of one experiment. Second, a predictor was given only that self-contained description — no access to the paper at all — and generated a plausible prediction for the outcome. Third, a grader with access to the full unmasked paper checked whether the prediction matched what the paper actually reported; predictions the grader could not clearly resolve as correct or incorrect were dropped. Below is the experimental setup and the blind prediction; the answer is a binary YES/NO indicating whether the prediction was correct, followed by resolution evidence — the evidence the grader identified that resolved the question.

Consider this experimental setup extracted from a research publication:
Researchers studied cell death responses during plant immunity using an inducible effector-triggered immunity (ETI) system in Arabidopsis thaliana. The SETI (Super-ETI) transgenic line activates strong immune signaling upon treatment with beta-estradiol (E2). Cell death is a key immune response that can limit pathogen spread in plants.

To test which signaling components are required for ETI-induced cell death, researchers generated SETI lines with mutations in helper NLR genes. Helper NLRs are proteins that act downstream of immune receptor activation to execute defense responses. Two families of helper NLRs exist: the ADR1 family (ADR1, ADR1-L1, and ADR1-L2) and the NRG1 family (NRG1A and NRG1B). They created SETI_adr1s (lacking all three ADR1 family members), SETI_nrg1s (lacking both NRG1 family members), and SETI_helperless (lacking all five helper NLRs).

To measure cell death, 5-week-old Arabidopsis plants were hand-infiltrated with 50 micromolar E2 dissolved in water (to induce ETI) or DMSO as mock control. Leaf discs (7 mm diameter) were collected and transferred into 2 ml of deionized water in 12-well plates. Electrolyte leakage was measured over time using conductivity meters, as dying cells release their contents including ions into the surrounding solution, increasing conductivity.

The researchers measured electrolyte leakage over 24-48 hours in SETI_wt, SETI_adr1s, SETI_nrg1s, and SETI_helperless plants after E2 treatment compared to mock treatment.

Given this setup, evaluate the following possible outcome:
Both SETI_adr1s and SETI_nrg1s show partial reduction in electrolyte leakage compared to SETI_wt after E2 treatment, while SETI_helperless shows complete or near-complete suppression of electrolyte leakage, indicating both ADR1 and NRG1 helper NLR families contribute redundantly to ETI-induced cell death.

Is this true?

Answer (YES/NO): NO